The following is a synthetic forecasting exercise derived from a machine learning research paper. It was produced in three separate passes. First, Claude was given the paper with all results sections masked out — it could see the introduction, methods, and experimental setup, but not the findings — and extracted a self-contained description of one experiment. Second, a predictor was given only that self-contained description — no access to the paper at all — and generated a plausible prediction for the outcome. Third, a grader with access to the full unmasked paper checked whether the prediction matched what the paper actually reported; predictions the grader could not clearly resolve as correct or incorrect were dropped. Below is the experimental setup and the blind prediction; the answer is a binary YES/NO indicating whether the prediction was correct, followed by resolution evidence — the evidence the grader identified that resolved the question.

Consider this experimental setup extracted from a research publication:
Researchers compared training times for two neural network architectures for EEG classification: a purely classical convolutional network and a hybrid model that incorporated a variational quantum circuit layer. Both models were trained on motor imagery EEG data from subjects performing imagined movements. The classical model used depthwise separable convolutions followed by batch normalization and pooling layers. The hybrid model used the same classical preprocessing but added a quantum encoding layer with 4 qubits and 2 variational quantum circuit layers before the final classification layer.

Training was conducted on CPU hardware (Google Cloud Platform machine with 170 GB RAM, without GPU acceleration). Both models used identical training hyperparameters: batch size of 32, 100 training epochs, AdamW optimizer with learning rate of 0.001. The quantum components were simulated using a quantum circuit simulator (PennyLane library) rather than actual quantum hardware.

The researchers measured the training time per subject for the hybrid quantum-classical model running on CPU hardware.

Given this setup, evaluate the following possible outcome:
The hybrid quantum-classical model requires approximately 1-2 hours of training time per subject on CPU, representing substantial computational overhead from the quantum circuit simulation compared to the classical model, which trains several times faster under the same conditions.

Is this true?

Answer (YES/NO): NO